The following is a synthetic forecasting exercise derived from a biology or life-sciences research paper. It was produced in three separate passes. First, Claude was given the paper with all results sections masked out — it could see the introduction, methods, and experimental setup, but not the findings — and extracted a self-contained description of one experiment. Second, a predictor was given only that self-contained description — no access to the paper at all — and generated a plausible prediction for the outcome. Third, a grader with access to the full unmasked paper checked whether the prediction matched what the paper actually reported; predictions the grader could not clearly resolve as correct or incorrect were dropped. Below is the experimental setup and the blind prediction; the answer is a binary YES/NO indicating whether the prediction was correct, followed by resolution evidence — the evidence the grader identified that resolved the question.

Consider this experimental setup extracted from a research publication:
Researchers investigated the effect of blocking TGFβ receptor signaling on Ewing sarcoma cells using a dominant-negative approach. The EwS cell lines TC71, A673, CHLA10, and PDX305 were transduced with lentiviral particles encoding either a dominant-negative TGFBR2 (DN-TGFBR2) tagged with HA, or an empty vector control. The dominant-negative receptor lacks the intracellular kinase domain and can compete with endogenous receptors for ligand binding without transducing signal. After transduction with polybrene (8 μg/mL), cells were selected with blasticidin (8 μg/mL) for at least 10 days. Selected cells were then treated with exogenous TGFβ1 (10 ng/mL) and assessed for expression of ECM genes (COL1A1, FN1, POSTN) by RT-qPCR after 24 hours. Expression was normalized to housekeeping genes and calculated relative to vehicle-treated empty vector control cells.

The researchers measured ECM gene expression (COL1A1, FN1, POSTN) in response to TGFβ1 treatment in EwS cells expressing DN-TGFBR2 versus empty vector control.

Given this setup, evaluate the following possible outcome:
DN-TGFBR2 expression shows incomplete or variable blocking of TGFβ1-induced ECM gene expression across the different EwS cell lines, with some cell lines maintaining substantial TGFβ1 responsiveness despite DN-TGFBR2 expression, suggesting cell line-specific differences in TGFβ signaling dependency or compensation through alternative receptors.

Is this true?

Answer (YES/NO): NO